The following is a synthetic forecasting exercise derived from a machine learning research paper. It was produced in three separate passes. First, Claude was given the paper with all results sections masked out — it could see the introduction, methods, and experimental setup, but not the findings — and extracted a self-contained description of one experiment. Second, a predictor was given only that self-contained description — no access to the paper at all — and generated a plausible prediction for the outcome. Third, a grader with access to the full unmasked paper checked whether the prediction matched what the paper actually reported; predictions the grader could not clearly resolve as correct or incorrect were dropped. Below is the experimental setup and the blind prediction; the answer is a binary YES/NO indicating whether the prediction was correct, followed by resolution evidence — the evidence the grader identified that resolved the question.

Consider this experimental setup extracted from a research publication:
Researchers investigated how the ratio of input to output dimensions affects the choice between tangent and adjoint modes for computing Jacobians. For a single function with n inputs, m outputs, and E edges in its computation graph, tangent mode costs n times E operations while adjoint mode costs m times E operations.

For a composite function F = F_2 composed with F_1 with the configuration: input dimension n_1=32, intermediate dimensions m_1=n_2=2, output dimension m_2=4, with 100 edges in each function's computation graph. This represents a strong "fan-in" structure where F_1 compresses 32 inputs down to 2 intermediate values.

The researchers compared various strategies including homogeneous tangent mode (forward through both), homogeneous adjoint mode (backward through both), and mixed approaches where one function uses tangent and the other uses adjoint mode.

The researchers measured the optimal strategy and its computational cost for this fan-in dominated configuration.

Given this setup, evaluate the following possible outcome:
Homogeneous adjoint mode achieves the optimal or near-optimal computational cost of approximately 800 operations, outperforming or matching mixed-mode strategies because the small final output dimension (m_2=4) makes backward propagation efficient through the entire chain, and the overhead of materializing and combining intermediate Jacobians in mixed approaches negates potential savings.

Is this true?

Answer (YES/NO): NO